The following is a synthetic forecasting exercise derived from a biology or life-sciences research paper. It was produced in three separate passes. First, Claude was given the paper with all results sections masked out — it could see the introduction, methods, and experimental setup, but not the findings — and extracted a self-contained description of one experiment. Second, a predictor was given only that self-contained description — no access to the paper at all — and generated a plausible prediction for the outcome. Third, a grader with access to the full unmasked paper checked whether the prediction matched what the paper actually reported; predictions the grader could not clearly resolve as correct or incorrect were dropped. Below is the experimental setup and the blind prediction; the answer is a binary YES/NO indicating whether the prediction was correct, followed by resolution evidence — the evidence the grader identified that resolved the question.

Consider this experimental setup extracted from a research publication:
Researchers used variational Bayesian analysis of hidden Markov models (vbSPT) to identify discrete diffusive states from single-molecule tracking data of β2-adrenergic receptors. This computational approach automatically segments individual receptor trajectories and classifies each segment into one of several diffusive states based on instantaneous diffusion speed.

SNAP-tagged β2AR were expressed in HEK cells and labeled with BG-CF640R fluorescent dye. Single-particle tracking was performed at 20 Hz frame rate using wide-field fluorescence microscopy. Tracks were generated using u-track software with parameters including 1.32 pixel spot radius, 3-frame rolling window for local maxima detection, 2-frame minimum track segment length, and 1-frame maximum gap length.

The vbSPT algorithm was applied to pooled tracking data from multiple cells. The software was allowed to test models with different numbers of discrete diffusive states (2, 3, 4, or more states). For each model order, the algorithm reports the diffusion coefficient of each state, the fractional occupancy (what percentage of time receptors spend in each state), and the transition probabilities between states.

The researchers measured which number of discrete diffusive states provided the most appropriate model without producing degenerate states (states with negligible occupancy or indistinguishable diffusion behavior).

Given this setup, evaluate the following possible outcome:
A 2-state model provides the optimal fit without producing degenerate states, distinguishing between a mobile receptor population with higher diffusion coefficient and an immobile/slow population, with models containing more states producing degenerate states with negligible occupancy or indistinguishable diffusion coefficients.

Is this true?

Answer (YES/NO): NO